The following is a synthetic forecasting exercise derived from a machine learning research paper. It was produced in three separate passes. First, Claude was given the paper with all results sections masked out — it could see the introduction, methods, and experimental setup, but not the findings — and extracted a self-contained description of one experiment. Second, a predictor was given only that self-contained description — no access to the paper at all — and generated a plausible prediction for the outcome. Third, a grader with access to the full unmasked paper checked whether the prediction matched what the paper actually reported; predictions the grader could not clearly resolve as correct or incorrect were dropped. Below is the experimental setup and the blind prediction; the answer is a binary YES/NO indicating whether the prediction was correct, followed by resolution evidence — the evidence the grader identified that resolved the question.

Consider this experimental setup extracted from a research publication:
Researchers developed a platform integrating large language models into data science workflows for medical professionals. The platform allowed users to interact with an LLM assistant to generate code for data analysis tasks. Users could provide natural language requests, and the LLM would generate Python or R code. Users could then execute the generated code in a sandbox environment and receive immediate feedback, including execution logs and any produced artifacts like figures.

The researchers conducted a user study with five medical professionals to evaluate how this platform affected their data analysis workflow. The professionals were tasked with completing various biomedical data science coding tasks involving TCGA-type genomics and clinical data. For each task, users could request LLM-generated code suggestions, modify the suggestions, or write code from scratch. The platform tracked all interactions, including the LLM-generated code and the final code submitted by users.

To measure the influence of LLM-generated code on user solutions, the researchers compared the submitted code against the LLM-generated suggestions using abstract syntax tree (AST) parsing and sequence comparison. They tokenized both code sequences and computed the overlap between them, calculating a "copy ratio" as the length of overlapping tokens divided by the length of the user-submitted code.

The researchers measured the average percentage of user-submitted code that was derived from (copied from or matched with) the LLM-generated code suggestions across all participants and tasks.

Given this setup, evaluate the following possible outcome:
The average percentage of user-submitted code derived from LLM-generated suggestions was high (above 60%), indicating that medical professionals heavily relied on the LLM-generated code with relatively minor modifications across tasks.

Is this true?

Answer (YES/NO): YES